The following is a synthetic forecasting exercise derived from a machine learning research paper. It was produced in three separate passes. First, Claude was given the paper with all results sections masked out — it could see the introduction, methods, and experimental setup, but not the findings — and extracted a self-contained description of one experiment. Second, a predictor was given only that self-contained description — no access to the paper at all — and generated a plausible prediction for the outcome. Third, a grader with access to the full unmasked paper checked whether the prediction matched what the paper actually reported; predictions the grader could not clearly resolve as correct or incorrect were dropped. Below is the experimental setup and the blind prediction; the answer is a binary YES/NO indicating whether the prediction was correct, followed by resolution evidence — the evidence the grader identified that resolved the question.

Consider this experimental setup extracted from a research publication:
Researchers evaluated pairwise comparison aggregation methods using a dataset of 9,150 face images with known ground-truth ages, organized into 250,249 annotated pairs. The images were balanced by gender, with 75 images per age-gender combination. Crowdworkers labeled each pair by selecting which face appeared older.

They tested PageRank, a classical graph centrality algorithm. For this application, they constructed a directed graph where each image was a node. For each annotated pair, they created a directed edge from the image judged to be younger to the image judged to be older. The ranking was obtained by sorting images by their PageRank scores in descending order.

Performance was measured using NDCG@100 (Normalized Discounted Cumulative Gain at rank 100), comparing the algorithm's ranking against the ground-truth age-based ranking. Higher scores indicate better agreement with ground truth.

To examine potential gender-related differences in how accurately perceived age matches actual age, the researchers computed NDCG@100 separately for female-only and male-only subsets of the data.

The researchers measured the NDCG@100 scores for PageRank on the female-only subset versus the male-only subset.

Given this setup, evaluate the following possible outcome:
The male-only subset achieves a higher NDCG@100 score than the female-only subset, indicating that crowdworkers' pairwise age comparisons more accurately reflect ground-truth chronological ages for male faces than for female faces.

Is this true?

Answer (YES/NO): NO